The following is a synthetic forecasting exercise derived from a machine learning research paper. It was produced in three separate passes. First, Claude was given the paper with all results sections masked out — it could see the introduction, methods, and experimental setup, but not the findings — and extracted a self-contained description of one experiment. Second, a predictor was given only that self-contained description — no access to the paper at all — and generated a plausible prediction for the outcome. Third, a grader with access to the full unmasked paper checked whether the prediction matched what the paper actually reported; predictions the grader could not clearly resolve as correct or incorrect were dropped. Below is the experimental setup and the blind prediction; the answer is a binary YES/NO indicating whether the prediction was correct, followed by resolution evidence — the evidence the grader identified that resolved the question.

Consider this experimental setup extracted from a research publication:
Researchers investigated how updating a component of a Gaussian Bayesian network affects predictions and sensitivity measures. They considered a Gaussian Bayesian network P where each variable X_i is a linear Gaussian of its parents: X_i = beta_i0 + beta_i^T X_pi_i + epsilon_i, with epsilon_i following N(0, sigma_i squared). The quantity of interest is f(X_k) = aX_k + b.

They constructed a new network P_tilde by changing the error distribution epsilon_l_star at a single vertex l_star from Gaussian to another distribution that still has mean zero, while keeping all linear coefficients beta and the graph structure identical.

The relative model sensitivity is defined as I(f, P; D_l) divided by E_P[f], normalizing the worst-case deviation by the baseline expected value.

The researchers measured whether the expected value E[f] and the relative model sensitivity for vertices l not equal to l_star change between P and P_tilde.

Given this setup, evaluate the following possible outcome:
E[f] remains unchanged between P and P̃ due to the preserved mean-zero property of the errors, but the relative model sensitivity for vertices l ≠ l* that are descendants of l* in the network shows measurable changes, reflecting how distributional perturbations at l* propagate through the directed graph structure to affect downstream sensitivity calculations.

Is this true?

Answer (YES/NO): NO